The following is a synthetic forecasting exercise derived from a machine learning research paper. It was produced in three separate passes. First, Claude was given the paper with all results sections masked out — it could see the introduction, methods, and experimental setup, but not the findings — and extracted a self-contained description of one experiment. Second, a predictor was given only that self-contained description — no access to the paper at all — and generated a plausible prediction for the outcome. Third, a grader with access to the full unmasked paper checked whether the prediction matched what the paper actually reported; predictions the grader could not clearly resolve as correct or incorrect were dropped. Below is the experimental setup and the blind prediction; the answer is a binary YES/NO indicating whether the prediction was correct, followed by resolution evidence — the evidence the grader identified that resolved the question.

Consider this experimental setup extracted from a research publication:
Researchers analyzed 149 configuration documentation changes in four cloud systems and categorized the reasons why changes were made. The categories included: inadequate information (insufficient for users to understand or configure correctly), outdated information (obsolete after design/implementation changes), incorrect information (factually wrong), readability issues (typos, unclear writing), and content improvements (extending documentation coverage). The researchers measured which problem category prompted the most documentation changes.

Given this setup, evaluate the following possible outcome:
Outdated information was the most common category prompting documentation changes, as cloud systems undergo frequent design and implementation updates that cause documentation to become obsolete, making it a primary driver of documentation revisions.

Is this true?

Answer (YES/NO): NO